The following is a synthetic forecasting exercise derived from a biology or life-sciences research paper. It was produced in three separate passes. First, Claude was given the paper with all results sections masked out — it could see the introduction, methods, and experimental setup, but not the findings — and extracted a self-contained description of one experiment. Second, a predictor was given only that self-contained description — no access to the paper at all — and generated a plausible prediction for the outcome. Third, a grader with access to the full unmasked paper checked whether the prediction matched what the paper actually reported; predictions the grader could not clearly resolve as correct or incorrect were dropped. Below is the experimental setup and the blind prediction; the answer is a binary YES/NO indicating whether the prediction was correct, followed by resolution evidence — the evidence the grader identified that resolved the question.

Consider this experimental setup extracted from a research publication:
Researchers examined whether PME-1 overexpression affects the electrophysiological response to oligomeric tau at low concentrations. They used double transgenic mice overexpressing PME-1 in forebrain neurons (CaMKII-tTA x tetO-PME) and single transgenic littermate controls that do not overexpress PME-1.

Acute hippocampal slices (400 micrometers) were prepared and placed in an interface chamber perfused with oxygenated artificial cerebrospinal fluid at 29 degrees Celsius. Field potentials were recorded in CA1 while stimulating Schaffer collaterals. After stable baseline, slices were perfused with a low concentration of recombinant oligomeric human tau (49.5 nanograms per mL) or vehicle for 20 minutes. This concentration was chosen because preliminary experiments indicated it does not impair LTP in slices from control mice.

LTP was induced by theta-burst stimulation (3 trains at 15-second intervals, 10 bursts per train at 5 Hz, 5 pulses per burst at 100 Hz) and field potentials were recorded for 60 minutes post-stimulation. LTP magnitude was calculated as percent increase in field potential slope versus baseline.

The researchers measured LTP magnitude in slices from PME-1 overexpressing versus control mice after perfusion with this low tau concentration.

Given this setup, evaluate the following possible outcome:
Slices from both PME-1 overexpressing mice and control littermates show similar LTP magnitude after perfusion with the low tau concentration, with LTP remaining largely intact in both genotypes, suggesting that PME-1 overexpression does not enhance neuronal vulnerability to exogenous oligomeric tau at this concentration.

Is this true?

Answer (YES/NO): NO